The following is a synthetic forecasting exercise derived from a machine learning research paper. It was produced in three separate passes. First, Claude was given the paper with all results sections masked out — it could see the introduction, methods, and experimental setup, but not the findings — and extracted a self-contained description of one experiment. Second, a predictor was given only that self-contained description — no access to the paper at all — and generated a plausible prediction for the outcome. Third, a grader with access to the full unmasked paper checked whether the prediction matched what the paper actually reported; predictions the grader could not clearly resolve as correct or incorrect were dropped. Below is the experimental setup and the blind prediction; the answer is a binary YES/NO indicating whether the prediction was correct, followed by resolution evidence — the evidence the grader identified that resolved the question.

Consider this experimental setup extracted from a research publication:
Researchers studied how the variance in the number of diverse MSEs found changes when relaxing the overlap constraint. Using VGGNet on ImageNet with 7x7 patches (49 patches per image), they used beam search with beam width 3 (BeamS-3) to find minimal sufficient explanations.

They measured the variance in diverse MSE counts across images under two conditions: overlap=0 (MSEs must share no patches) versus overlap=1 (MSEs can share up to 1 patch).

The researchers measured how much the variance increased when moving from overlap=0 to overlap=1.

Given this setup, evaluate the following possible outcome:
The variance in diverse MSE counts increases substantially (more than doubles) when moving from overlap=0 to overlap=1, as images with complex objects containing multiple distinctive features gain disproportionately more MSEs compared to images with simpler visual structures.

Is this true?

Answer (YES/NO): YES